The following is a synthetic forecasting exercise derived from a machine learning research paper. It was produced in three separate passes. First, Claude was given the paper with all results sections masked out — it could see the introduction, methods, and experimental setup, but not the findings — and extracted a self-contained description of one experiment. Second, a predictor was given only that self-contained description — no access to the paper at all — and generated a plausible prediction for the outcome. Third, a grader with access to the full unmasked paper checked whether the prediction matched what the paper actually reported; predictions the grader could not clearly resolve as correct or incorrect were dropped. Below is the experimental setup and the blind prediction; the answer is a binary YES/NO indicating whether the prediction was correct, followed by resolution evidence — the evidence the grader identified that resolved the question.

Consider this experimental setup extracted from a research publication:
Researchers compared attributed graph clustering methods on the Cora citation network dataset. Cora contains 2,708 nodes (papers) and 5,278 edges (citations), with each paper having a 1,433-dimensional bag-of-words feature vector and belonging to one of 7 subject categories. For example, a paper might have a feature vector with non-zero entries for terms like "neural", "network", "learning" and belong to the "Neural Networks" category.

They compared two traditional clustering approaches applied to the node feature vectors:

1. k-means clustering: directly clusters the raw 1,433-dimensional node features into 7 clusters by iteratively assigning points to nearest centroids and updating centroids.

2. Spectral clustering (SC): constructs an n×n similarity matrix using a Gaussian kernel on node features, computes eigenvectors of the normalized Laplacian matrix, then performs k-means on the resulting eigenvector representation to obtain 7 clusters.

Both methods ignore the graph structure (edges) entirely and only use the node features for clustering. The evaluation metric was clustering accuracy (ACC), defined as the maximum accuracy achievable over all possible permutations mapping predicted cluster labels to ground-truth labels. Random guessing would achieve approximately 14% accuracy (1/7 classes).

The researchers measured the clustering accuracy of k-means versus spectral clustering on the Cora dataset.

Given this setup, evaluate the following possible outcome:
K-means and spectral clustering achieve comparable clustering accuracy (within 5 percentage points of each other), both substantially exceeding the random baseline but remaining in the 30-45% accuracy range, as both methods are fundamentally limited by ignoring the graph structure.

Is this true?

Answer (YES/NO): NO